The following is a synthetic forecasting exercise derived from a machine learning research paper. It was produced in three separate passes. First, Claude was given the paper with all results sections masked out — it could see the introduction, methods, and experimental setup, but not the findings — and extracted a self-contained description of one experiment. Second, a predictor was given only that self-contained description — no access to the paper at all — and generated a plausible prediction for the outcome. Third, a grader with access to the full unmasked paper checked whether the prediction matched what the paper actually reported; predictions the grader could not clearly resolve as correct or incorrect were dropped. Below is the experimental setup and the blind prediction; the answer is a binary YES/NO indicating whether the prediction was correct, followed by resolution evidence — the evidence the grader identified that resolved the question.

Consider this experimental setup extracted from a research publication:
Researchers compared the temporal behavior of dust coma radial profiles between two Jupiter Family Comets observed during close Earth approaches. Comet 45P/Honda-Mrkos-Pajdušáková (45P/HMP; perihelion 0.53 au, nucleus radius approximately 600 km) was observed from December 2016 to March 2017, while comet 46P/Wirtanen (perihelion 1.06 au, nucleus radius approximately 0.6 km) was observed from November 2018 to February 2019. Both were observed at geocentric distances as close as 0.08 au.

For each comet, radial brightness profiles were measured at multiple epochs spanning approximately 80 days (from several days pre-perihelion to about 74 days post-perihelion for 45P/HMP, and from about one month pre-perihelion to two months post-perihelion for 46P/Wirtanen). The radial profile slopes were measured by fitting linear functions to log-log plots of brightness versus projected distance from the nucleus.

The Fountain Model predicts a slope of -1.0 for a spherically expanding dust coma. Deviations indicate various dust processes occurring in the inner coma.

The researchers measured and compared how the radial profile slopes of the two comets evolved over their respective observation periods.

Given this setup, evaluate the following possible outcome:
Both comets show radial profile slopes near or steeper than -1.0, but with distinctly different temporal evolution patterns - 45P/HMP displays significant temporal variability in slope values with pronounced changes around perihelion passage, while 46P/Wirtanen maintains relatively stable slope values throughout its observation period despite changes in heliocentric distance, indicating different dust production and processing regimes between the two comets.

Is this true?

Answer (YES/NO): NO